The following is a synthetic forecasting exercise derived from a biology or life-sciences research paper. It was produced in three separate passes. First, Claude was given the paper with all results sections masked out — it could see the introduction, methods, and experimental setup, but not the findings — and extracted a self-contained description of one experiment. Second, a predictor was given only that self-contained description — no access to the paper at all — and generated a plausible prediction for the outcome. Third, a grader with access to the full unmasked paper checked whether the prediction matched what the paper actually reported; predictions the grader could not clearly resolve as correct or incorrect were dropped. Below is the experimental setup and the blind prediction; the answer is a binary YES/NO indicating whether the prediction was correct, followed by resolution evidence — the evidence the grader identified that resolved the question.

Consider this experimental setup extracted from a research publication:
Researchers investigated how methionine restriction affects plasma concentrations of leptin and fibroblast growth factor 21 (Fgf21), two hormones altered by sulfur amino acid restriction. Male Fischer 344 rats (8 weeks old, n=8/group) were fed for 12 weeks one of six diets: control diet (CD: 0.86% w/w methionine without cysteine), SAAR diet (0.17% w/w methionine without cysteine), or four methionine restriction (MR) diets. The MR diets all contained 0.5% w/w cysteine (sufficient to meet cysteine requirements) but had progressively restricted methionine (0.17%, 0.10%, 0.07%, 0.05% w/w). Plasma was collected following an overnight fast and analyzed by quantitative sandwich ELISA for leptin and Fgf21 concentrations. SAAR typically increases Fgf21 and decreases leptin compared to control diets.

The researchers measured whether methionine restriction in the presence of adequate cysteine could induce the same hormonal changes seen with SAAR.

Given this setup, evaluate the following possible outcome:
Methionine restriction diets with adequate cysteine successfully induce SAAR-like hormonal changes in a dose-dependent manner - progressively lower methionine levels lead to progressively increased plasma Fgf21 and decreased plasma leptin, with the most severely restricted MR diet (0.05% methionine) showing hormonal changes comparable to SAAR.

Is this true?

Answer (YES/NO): NO